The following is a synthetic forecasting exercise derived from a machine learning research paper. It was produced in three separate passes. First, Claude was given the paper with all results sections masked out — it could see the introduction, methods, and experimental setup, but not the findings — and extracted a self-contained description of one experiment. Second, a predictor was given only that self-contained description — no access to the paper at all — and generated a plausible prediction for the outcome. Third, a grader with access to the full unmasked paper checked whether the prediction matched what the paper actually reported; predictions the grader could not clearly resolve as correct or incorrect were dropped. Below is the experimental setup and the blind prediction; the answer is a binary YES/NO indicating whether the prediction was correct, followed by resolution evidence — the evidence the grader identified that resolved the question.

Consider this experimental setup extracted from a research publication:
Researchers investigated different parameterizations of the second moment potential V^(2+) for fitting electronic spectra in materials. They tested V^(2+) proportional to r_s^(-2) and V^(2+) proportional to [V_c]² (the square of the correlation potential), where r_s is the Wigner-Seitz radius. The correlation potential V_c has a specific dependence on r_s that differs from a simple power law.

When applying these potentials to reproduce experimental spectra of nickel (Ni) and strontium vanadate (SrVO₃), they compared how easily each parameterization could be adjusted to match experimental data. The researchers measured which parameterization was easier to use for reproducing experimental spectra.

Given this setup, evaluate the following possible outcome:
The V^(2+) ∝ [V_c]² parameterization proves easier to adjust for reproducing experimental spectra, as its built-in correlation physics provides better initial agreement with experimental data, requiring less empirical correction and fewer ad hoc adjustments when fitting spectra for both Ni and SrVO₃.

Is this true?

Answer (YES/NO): YES